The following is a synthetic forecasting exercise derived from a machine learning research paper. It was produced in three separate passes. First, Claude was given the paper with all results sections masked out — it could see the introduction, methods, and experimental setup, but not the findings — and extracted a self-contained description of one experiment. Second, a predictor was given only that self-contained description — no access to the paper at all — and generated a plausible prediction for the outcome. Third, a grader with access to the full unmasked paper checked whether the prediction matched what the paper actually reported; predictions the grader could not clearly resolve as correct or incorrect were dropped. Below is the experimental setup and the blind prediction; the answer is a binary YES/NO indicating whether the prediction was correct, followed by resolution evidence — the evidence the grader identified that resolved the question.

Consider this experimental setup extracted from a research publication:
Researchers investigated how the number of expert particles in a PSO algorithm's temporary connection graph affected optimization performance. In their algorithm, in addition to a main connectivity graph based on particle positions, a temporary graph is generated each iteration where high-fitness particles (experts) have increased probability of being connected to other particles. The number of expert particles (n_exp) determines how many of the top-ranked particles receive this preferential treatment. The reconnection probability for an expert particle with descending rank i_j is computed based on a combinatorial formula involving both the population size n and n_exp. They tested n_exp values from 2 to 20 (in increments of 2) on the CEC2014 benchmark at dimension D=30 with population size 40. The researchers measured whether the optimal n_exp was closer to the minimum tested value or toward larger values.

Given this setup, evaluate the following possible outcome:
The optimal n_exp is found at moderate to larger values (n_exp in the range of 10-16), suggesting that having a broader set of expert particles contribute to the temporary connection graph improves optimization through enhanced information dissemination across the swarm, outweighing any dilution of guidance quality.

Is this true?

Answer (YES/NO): NO